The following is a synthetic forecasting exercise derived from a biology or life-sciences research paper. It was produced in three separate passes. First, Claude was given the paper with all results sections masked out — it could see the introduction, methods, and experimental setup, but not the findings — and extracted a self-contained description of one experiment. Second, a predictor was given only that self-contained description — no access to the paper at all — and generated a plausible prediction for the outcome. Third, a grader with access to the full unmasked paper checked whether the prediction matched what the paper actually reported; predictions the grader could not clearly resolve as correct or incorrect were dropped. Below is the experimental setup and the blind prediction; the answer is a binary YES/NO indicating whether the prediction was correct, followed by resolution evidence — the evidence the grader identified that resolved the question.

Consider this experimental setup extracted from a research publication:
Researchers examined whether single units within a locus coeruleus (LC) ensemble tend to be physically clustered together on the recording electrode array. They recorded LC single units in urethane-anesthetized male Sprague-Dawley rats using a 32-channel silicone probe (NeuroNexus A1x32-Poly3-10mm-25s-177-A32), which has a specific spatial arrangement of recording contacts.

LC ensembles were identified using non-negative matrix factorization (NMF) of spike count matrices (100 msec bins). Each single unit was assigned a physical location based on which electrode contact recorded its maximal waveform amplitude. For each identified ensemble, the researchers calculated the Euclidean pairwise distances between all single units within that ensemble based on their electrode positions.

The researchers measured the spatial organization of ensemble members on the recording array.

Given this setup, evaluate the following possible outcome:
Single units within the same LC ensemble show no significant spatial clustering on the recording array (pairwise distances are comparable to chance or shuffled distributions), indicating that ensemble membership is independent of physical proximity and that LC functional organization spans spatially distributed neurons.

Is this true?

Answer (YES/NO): YES